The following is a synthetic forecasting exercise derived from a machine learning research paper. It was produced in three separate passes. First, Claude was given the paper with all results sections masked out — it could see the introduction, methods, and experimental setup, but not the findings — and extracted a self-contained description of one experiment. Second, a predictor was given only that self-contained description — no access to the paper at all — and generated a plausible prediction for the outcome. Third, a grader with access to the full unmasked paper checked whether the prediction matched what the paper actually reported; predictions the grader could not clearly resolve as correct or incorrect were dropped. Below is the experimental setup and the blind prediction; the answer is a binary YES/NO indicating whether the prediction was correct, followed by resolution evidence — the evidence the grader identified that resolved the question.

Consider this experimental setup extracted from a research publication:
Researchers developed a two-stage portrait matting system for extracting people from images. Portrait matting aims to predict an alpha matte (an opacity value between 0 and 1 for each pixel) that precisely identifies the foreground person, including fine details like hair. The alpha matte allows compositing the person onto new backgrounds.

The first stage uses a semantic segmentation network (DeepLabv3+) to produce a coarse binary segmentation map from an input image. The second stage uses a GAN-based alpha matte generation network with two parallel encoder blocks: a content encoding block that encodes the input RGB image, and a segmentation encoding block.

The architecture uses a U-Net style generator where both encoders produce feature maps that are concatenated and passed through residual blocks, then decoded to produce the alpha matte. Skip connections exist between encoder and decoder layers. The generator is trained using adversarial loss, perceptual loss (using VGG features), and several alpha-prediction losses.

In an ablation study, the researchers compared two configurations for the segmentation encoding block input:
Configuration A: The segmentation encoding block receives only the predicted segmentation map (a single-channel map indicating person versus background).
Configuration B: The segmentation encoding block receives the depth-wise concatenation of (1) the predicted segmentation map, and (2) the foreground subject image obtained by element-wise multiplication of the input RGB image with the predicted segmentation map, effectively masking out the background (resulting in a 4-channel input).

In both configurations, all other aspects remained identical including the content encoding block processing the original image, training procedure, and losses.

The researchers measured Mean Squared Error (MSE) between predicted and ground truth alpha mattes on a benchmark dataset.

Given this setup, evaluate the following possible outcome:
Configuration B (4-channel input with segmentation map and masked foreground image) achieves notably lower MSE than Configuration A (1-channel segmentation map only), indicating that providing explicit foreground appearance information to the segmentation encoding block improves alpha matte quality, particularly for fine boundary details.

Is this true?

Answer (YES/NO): NO